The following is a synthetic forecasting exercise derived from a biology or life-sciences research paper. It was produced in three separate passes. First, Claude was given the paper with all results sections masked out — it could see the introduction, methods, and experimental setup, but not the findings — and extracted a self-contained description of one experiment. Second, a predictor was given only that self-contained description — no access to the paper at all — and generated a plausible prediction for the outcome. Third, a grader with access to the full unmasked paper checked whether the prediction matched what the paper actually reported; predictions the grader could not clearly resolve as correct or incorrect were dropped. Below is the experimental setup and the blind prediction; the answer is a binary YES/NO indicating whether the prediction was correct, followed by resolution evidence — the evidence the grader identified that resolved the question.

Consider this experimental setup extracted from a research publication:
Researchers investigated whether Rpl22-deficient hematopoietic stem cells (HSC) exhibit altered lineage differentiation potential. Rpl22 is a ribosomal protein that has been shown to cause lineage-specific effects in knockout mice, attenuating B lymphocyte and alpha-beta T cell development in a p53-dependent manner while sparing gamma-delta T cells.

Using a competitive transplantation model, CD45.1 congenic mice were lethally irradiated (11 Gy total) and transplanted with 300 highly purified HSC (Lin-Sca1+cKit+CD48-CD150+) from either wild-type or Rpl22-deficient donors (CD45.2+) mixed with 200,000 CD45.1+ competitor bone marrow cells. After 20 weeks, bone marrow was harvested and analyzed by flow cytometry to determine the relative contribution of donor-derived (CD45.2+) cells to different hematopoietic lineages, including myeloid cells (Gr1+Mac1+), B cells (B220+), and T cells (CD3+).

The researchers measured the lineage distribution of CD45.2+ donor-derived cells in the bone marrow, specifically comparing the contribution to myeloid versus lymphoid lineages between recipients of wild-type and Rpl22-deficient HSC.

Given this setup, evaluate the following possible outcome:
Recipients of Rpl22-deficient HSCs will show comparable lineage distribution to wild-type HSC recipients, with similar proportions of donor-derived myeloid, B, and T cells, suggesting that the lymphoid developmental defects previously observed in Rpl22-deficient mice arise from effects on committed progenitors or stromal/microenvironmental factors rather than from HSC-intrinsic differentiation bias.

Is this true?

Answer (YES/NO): NO